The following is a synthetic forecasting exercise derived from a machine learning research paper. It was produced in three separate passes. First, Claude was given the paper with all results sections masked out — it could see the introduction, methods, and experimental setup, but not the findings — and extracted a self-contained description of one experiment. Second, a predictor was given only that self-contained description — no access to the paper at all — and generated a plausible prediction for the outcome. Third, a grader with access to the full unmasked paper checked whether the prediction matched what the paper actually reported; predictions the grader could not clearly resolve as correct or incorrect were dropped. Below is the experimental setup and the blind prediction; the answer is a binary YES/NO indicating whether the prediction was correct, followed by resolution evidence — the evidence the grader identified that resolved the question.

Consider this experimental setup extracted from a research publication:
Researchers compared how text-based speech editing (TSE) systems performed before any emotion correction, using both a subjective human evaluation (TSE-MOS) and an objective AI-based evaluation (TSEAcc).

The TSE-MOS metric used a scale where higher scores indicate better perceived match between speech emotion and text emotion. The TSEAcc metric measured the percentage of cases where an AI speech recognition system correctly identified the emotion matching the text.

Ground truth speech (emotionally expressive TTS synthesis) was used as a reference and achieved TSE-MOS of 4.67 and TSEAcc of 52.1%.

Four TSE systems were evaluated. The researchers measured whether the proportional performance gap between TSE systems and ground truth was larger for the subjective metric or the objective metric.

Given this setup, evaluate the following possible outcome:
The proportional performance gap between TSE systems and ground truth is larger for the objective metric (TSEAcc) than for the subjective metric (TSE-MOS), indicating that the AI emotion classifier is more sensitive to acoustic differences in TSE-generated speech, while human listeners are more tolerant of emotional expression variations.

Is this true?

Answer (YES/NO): YES